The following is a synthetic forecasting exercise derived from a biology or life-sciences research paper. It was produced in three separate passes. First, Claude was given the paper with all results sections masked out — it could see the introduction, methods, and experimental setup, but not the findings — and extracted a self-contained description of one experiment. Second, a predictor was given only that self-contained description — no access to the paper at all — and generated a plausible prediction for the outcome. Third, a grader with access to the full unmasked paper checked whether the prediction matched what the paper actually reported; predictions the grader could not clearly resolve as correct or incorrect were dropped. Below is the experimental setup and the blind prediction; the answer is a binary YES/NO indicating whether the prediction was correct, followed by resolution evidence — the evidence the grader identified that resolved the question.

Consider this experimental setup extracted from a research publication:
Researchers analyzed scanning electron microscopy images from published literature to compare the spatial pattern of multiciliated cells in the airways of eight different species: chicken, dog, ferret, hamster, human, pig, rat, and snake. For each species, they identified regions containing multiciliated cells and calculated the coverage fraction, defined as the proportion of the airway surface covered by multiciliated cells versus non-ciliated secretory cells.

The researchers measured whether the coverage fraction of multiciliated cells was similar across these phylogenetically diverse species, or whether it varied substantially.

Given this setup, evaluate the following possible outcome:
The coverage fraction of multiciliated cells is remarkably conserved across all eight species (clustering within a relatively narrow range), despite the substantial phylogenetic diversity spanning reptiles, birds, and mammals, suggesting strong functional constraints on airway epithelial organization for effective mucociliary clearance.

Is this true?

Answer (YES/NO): NO